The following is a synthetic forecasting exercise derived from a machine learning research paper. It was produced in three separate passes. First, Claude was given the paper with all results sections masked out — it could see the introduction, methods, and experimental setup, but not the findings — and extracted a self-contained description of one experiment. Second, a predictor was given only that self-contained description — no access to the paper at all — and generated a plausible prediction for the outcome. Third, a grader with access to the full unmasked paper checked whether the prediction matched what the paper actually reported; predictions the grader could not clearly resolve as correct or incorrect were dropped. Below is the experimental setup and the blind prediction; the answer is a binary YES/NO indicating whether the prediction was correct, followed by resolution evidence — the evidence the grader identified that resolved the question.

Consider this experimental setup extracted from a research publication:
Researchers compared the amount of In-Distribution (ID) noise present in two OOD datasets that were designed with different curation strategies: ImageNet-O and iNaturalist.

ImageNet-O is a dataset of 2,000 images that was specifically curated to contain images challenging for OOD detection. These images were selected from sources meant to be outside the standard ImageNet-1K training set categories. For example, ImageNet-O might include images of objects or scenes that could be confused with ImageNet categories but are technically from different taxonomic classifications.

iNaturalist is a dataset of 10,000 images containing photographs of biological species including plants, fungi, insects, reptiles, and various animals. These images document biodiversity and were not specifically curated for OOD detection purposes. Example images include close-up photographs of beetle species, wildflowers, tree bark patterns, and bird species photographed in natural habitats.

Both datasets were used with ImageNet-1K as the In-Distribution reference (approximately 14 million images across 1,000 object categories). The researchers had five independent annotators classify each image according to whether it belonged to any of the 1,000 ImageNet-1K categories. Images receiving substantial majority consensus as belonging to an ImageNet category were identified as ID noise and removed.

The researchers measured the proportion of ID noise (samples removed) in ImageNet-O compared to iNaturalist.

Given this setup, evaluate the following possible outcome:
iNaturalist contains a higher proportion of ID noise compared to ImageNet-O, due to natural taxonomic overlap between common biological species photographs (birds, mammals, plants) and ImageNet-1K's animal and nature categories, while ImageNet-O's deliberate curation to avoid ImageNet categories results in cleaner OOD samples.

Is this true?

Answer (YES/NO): NO